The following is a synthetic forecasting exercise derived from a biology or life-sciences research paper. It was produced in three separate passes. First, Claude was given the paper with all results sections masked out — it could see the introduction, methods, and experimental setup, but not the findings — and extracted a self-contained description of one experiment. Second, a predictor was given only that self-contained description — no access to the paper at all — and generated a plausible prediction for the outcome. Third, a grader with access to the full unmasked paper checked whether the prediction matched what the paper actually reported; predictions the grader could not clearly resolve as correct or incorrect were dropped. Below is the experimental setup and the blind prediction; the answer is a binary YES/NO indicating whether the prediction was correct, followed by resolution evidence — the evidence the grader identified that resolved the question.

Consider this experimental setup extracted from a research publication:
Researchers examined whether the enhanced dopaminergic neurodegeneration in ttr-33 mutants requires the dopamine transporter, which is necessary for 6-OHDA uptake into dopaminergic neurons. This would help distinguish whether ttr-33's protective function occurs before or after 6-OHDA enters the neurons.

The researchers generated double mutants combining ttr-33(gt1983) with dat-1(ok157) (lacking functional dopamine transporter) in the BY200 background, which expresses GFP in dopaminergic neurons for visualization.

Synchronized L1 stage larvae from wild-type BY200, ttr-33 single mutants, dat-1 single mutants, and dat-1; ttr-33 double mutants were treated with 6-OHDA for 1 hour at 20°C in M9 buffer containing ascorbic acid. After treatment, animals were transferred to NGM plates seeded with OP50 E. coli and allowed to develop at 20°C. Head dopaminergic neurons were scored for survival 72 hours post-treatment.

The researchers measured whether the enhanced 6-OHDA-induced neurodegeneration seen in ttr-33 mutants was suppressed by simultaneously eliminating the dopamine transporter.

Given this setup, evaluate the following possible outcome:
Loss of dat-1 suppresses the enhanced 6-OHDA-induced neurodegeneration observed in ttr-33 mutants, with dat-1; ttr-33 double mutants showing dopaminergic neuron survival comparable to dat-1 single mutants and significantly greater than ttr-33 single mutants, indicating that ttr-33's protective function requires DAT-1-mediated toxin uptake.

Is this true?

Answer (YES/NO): YES